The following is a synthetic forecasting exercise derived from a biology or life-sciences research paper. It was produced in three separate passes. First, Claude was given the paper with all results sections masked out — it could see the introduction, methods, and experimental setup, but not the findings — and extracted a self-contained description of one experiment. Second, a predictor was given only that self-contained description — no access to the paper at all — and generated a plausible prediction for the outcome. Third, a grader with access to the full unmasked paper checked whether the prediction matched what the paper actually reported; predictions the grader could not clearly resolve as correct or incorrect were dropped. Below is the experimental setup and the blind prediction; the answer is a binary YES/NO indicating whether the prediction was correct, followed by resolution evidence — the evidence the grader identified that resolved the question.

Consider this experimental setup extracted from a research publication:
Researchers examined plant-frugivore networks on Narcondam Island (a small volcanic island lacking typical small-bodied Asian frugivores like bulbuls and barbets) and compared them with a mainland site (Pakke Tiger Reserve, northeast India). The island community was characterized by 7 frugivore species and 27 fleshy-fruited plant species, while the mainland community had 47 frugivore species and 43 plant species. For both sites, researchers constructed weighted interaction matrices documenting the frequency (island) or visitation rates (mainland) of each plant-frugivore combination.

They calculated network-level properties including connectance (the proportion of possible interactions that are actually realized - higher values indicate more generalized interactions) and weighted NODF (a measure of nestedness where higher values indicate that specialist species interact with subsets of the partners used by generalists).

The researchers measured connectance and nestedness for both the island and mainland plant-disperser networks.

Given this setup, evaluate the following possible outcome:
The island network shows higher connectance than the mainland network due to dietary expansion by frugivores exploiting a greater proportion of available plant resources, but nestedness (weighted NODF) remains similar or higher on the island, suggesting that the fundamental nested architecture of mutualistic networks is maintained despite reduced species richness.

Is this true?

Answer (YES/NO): YES